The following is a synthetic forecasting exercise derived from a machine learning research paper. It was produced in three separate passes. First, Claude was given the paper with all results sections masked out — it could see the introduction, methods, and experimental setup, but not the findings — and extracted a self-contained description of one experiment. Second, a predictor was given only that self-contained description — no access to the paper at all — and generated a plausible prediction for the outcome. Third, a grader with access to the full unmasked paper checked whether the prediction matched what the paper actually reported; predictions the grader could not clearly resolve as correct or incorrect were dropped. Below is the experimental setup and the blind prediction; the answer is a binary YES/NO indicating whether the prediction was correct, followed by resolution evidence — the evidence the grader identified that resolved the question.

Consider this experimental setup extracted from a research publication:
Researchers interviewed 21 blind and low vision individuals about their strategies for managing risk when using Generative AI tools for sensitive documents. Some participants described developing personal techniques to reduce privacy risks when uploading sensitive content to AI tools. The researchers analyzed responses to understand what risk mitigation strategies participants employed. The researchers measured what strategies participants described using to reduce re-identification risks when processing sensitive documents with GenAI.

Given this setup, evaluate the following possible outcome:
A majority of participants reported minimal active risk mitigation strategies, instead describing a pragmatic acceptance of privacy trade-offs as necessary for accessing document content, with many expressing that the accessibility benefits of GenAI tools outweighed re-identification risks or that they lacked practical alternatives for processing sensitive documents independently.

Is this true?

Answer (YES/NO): NO